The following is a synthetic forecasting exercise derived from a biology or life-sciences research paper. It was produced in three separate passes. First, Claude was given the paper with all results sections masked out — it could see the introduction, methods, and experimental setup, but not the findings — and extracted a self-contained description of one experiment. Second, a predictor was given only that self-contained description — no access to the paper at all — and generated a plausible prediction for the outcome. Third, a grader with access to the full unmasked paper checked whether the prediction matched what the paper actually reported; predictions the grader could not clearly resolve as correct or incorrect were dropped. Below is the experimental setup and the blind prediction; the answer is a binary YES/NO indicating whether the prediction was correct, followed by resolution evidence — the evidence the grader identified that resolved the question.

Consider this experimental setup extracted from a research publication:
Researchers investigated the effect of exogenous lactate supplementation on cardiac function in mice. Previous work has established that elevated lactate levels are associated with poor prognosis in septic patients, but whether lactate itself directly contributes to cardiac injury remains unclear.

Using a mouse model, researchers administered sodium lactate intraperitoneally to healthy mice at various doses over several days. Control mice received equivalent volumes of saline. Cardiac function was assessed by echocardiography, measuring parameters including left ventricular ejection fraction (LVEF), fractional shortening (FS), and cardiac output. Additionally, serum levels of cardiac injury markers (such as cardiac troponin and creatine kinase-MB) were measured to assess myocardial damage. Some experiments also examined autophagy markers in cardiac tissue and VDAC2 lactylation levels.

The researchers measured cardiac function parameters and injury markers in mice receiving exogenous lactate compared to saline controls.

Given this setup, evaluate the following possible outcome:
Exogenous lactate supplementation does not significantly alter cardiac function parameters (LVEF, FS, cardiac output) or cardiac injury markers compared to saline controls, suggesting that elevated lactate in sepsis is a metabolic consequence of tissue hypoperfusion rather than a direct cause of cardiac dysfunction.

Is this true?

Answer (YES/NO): NO